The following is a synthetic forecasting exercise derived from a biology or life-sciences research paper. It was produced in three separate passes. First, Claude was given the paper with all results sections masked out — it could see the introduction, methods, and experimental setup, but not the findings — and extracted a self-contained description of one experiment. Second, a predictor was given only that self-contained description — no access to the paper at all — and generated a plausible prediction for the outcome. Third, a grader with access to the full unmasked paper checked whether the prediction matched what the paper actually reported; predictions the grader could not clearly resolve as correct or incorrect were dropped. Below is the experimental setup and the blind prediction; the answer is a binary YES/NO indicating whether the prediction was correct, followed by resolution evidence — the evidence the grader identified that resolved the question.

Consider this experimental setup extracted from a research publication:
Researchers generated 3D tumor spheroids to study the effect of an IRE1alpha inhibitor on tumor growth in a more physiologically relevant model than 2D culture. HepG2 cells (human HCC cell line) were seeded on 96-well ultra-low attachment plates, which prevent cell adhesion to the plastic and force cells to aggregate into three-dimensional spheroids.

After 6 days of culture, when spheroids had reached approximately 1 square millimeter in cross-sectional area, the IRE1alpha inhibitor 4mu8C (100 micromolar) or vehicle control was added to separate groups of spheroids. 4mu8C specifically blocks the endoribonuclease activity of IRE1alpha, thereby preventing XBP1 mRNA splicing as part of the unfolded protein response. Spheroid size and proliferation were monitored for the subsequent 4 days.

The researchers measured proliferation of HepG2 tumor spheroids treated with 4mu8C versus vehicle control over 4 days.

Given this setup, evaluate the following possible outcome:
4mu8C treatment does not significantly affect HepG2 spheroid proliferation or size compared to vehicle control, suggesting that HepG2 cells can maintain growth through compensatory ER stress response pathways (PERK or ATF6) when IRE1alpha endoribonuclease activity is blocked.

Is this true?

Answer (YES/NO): YES